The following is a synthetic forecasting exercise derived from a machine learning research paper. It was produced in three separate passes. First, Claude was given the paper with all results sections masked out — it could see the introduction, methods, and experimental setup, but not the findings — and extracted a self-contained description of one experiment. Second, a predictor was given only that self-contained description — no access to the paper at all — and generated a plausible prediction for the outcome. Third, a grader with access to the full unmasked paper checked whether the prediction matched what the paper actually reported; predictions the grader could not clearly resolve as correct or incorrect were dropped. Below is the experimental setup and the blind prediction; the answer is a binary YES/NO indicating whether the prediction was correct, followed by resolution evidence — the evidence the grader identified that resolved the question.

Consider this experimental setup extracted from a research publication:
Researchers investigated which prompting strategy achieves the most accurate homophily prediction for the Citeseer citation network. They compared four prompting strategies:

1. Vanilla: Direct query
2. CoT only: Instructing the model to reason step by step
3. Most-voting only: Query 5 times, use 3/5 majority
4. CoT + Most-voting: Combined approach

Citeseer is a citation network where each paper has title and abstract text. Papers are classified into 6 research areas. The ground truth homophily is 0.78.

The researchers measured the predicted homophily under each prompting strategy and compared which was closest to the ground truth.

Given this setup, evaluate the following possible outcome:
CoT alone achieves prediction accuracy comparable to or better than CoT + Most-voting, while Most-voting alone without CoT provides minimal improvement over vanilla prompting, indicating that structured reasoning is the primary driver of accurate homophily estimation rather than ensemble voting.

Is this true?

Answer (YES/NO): YES